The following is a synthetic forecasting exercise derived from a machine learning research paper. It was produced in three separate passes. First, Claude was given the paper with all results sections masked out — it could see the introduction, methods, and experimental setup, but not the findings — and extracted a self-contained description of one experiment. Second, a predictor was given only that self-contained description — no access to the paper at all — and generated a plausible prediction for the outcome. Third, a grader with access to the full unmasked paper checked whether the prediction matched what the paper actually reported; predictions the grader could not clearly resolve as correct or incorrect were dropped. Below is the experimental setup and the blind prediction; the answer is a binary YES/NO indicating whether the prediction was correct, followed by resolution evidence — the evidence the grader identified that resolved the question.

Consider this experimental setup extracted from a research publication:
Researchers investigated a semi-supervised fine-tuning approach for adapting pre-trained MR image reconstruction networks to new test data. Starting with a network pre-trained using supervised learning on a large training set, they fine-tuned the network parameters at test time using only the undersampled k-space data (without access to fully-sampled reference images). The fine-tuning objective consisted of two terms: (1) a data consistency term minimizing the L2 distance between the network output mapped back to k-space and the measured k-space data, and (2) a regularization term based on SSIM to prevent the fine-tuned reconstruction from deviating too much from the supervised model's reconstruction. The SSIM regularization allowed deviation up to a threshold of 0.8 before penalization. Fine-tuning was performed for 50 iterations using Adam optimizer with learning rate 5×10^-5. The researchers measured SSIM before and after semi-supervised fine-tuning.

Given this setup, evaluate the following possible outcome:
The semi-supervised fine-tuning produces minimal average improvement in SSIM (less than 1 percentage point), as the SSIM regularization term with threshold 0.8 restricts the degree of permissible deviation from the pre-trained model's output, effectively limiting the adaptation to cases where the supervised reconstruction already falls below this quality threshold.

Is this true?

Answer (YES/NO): NO